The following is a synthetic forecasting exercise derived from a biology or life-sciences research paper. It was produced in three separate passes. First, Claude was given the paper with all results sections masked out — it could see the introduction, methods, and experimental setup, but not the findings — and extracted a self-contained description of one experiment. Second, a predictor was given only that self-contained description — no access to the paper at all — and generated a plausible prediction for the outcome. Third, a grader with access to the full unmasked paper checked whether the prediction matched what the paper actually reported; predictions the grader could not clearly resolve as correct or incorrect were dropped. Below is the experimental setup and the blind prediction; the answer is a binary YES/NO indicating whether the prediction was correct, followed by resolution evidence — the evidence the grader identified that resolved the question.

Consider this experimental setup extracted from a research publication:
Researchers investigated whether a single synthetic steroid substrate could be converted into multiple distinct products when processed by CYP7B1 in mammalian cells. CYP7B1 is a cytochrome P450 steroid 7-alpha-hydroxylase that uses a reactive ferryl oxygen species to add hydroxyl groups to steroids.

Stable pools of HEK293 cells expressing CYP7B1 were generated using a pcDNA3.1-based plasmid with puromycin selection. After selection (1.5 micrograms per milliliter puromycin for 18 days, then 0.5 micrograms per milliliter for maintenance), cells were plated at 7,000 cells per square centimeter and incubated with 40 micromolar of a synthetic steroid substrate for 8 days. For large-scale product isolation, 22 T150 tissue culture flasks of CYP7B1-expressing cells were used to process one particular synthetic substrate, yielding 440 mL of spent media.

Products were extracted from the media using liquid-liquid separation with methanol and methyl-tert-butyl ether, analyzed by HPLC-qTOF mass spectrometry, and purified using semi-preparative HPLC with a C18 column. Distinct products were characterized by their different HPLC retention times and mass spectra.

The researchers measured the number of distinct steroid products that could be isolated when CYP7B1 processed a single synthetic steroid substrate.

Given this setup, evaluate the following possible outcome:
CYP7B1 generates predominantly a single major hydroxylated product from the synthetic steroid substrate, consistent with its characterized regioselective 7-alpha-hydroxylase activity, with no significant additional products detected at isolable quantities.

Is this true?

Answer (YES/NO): NO